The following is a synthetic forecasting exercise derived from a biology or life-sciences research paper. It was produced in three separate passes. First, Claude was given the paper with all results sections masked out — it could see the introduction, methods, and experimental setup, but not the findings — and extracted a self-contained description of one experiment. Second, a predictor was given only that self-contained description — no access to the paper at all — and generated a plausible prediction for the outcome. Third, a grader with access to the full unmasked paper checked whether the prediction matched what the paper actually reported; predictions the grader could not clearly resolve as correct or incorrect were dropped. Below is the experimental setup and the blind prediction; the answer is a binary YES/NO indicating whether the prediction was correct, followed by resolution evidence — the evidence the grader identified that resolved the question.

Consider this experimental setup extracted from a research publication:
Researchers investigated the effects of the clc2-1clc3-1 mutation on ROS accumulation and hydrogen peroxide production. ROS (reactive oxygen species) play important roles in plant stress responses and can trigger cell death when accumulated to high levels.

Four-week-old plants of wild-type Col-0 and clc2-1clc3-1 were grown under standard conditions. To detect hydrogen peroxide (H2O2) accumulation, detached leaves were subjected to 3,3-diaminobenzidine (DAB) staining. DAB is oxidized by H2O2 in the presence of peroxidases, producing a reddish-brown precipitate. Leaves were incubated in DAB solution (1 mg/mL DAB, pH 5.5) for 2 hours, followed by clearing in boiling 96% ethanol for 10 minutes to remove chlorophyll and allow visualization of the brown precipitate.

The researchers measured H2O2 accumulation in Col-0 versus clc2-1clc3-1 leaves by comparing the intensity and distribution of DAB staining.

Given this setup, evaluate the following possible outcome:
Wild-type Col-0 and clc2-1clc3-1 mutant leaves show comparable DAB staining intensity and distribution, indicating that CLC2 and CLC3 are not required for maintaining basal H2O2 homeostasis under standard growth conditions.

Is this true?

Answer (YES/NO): NO